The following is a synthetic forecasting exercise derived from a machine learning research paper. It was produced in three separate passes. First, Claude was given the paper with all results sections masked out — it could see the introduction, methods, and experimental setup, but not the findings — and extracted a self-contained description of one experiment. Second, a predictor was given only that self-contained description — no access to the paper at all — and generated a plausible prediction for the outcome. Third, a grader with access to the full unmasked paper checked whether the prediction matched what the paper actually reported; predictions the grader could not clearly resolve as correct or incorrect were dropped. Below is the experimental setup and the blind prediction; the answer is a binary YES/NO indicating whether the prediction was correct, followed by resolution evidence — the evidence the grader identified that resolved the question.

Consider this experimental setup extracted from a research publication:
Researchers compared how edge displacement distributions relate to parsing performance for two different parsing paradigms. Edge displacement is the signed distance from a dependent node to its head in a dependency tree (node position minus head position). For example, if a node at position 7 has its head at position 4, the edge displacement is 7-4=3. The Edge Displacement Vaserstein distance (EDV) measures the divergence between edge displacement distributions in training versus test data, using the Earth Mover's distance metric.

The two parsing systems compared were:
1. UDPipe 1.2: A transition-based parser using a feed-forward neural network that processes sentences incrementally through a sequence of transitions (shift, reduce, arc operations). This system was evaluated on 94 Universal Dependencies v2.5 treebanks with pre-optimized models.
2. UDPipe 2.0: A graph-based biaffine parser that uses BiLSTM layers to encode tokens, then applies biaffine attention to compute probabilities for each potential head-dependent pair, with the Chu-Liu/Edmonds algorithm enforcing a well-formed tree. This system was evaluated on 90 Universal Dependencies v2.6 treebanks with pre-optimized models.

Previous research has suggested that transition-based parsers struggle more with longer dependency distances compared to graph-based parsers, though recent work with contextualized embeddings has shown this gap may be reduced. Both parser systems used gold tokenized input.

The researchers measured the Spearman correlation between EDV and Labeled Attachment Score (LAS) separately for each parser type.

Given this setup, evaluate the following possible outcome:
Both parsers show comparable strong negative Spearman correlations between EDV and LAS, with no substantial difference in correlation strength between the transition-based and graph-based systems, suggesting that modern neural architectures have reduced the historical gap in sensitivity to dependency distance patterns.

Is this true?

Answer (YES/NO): YES